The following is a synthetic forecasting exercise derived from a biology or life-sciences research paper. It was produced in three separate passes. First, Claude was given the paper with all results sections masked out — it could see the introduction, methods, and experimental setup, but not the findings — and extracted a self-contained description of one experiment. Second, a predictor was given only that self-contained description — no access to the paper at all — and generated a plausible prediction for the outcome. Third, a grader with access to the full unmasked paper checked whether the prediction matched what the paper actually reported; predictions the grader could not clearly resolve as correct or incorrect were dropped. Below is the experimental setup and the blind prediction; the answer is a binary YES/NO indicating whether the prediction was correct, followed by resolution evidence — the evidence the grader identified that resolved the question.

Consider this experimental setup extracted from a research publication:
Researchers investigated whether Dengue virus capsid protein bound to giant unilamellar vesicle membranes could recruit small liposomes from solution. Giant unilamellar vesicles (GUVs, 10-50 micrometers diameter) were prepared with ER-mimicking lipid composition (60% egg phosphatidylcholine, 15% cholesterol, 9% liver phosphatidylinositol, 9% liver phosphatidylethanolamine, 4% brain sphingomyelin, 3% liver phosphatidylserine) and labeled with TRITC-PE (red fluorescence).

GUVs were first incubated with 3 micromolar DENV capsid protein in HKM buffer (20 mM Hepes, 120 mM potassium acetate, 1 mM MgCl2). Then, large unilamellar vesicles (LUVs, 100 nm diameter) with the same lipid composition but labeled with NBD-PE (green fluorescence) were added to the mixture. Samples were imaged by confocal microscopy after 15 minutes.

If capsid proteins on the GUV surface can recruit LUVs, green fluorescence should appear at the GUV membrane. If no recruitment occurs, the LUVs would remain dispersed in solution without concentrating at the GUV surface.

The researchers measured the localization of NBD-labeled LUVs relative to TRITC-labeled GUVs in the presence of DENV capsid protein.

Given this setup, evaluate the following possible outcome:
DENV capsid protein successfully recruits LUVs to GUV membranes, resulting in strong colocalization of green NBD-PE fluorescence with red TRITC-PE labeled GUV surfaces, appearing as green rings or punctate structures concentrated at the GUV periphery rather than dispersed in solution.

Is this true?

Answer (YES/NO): YES